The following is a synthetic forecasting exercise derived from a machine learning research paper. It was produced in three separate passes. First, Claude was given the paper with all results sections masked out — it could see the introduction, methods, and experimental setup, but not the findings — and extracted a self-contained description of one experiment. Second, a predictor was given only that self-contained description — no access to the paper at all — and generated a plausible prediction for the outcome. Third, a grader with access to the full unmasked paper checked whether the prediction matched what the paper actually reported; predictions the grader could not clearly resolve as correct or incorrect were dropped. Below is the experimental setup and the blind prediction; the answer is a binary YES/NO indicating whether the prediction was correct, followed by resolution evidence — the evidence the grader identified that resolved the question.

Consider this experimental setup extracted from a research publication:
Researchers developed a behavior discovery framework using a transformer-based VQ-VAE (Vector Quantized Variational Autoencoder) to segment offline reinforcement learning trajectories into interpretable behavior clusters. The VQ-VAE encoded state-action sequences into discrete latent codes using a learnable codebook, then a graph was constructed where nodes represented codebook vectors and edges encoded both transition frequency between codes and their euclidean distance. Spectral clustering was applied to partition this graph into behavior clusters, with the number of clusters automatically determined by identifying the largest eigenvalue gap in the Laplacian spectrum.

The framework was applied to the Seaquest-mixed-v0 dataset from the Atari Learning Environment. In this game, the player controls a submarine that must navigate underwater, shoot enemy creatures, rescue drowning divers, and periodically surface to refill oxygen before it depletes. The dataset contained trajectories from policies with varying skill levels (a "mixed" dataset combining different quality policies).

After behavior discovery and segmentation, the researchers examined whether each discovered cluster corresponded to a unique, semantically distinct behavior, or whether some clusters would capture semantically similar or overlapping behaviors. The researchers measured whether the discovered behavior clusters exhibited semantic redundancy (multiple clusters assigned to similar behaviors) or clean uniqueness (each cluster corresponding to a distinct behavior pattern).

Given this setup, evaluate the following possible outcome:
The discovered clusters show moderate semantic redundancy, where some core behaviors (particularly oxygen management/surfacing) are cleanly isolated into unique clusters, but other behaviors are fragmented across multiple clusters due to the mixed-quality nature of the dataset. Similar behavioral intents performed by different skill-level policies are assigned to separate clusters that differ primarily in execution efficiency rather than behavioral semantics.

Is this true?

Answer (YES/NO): NO